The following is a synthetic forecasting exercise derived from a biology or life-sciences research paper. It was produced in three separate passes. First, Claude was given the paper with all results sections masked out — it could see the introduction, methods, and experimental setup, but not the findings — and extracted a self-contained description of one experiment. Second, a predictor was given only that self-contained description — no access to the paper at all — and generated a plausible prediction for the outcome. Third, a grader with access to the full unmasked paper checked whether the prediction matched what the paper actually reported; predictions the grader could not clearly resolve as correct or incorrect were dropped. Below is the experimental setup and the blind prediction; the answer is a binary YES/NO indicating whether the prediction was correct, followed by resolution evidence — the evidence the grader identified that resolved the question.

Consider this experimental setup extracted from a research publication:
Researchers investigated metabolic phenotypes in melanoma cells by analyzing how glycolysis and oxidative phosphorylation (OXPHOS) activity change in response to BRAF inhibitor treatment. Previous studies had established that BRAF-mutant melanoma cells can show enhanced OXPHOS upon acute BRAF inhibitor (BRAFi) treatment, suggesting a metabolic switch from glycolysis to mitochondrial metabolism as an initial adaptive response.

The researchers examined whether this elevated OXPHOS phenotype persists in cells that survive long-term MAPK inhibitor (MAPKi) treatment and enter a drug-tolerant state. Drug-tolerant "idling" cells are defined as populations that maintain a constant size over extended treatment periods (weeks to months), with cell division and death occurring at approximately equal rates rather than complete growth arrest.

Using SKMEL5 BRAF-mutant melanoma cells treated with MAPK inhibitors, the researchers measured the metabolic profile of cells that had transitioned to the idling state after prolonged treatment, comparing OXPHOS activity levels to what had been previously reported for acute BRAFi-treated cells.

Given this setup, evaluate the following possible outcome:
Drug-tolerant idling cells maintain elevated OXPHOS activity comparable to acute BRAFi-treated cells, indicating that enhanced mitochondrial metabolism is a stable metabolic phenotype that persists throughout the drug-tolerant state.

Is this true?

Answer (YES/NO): NO